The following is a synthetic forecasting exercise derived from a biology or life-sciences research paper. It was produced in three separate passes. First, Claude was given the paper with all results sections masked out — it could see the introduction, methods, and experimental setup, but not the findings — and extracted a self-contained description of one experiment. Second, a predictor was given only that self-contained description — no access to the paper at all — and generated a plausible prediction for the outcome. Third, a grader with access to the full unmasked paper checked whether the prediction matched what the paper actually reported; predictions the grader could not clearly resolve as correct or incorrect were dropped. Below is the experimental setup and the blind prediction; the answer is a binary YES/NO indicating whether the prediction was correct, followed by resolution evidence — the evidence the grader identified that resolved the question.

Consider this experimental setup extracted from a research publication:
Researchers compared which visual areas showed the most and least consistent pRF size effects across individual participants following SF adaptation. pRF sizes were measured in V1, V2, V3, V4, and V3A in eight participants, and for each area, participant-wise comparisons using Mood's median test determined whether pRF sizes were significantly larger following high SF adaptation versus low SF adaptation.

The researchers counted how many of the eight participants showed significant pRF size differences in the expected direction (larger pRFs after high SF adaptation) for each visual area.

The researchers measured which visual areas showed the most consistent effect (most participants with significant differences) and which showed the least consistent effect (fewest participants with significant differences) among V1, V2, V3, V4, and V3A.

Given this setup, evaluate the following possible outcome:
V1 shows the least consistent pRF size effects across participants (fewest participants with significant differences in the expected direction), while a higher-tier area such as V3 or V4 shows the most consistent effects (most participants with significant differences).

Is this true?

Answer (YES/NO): NO